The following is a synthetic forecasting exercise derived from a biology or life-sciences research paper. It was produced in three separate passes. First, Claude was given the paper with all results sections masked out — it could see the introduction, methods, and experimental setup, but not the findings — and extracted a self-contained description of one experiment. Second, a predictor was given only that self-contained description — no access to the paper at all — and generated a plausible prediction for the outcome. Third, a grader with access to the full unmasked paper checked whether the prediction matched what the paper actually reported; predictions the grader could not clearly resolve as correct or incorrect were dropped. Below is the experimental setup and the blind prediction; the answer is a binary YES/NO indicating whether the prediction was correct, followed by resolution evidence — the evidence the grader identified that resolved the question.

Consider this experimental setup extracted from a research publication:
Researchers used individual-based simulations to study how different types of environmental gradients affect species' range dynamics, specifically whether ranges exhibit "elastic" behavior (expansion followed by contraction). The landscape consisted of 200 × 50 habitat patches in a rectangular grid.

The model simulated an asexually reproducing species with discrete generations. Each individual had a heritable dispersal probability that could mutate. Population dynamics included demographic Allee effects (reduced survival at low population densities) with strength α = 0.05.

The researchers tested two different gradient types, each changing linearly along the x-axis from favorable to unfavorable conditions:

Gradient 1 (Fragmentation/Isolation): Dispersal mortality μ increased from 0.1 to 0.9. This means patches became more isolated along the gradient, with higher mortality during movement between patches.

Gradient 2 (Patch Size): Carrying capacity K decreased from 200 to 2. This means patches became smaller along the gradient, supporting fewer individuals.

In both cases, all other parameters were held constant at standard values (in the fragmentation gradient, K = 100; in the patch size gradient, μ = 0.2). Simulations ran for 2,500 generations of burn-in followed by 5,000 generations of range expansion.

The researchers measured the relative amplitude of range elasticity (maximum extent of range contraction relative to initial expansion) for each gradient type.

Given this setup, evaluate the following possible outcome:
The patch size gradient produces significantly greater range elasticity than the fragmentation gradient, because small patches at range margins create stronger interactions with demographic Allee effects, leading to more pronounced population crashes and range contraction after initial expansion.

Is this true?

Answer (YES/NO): NO